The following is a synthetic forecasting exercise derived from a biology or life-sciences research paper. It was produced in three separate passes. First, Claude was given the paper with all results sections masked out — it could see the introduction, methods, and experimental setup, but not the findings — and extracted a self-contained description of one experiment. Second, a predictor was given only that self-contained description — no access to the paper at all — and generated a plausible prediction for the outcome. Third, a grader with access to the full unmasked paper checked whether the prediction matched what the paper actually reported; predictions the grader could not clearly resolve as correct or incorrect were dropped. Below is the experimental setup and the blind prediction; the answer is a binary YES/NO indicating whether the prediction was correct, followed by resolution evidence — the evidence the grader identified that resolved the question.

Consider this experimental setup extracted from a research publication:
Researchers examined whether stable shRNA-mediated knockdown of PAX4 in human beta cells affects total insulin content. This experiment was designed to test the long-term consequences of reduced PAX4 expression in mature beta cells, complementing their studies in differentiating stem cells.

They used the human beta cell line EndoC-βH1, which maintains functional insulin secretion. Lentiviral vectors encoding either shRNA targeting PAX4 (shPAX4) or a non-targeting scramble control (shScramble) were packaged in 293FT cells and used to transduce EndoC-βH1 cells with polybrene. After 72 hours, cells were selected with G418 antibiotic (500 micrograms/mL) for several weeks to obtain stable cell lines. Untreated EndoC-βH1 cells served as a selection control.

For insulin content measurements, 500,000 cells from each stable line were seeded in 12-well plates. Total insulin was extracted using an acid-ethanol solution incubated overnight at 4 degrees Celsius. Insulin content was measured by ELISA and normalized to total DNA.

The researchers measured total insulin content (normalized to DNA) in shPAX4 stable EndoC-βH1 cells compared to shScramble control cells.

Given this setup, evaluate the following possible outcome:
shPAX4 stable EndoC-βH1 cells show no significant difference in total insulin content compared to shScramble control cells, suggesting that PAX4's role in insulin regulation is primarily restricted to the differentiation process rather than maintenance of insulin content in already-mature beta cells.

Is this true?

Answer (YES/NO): NO